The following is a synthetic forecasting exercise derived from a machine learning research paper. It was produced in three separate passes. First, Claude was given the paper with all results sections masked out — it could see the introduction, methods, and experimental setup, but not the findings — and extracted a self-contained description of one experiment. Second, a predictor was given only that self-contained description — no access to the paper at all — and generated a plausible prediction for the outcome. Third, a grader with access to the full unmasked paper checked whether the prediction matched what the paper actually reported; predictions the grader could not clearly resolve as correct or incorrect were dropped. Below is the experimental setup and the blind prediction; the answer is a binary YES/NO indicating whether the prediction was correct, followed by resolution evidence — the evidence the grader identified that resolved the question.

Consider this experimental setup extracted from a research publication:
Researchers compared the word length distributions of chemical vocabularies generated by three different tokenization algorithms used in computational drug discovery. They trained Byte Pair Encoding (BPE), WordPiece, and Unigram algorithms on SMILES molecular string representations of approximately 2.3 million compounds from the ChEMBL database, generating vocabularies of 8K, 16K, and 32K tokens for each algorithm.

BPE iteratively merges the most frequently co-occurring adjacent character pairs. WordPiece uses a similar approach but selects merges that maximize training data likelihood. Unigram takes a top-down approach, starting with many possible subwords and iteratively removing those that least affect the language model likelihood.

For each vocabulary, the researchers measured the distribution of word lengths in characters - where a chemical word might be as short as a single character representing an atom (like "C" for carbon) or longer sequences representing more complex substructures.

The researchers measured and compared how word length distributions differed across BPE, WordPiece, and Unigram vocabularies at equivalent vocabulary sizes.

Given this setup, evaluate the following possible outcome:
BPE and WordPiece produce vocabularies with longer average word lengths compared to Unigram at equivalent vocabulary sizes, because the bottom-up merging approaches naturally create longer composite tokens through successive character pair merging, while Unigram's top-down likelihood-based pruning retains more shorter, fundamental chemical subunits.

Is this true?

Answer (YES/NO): NO